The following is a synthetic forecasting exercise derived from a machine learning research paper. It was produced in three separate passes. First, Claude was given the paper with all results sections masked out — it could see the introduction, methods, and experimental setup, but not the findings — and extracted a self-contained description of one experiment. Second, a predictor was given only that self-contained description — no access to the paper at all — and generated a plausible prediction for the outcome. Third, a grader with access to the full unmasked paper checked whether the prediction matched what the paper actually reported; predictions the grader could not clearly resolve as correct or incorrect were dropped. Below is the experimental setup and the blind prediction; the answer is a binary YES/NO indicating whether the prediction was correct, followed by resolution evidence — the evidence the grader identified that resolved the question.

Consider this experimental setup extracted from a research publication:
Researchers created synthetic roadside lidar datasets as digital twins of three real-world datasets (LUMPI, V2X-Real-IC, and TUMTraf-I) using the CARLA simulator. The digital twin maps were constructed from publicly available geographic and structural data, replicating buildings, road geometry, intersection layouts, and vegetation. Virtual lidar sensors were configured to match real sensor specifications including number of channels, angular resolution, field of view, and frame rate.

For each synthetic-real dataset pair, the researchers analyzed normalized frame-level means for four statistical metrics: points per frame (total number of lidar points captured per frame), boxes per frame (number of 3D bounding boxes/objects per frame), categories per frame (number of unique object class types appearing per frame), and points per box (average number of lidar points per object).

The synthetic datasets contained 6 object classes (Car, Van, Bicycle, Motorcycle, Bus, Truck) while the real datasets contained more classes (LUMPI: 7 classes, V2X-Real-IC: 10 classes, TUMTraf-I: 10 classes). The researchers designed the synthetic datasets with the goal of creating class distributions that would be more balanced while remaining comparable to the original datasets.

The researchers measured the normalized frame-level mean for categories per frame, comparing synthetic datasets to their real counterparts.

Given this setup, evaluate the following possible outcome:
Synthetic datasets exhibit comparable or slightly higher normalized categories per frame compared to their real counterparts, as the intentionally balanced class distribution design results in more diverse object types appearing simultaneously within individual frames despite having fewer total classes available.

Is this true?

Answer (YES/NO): YES